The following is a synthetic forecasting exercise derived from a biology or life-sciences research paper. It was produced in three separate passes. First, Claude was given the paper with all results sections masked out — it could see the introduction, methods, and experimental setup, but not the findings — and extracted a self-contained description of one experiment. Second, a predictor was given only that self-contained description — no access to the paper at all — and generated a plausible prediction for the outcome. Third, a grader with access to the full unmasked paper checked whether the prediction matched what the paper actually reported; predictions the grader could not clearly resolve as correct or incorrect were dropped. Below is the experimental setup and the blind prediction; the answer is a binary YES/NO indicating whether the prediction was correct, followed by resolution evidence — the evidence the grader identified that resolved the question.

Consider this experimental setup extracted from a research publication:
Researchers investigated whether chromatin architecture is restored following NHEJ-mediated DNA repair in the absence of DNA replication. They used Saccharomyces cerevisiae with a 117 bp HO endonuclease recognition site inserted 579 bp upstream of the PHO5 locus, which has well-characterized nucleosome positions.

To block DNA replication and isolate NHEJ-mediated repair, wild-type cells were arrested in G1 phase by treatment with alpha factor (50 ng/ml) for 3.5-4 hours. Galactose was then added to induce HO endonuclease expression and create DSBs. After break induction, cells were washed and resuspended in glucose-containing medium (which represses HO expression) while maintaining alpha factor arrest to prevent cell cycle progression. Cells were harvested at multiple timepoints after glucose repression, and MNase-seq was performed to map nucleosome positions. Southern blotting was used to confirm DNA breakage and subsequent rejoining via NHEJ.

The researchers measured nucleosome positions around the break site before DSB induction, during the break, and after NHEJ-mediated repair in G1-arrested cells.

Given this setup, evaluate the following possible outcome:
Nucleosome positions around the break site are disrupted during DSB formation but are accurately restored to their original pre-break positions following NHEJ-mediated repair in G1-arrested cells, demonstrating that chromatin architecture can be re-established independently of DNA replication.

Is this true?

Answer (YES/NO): YES